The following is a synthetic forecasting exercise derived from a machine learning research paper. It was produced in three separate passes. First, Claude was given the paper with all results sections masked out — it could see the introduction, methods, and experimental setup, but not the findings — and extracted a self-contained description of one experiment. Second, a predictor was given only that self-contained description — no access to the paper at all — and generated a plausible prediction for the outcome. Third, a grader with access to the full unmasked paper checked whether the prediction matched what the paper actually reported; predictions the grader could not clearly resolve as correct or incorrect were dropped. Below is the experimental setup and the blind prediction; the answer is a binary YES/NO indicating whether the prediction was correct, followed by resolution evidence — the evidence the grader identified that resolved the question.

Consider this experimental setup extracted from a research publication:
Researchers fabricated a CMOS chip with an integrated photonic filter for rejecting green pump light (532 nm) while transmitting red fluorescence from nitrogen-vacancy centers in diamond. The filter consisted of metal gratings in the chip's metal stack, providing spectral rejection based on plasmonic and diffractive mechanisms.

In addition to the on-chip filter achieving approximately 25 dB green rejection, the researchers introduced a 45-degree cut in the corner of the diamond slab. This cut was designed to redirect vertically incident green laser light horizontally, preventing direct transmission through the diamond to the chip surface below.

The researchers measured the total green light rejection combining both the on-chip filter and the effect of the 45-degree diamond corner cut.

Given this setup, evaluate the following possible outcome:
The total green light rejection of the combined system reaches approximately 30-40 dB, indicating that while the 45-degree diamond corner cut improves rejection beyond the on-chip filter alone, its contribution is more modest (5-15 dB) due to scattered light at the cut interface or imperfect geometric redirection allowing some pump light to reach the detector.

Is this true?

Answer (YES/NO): YES